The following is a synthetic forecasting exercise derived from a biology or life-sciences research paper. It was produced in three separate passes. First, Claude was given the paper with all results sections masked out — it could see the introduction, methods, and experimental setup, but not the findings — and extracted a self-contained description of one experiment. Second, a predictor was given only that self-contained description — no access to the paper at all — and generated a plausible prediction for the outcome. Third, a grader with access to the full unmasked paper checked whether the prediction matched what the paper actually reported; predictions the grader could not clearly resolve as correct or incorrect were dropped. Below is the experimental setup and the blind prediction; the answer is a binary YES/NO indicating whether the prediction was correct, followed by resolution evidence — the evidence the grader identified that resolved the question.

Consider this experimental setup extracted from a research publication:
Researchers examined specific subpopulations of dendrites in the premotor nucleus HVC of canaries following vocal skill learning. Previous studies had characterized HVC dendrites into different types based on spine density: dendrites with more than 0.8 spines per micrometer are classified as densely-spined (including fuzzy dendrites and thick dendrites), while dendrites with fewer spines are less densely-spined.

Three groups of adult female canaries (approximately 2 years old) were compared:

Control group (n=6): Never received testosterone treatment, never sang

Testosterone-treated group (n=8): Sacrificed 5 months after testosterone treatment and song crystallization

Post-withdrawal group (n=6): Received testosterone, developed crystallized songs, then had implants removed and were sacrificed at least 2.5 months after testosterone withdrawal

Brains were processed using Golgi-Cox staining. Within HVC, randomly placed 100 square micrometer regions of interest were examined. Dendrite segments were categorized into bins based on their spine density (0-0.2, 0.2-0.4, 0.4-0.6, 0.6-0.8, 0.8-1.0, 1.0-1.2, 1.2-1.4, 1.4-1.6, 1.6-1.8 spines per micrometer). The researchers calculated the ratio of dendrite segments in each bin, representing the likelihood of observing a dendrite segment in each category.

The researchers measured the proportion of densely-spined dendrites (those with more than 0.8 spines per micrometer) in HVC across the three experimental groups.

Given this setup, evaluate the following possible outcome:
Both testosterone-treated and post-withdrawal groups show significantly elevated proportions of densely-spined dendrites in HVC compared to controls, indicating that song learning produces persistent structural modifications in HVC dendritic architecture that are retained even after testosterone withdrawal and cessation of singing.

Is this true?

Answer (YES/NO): NO